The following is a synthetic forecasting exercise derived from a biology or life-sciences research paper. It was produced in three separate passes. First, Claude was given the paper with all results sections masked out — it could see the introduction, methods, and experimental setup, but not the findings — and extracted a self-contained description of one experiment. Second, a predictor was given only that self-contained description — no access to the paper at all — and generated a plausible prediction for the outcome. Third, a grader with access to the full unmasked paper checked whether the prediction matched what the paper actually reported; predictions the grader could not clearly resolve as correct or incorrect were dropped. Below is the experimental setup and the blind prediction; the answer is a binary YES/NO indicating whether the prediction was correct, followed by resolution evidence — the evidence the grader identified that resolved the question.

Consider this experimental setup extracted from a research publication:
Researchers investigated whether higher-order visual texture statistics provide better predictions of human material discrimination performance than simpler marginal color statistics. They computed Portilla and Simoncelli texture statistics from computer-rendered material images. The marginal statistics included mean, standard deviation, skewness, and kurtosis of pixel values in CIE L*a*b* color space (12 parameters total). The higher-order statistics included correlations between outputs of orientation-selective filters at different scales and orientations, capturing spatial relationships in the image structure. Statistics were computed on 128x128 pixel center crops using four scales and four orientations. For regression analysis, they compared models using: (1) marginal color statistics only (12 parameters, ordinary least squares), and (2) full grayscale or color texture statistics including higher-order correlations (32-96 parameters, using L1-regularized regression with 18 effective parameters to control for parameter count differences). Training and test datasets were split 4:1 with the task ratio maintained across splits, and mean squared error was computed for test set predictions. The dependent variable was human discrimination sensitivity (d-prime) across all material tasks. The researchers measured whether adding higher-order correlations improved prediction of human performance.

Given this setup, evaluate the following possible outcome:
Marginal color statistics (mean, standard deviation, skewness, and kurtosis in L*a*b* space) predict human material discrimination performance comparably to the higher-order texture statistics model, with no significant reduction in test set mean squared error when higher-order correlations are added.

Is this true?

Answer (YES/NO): NO